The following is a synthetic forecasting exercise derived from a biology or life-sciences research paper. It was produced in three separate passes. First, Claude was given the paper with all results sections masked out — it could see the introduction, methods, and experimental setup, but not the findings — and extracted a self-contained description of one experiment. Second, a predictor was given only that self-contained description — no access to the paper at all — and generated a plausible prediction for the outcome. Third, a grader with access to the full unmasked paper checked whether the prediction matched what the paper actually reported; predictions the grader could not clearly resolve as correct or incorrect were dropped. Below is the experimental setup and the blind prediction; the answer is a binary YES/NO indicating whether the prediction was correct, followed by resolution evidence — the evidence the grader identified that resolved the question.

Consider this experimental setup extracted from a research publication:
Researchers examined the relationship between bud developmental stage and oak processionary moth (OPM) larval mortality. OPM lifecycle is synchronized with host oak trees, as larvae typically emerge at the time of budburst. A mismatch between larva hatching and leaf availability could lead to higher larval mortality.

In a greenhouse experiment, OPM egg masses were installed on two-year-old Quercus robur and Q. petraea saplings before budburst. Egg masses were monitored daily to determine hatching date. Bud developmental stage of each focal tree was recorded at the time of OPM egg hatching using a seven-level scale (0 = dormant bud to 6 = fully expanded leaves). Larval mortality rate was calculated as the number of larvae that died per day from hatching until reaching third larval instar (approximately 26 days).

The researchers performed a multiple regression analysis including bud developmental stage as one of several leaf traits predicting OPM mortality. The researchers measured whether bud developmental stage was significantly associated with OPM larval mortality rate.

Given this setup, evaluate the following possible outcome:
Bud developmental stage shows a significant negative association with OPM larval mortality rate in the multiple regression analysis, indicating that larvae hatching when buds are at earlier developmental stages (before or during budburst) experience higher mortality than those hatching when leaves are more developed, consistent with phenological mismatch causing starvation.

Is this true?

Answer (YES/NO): YES